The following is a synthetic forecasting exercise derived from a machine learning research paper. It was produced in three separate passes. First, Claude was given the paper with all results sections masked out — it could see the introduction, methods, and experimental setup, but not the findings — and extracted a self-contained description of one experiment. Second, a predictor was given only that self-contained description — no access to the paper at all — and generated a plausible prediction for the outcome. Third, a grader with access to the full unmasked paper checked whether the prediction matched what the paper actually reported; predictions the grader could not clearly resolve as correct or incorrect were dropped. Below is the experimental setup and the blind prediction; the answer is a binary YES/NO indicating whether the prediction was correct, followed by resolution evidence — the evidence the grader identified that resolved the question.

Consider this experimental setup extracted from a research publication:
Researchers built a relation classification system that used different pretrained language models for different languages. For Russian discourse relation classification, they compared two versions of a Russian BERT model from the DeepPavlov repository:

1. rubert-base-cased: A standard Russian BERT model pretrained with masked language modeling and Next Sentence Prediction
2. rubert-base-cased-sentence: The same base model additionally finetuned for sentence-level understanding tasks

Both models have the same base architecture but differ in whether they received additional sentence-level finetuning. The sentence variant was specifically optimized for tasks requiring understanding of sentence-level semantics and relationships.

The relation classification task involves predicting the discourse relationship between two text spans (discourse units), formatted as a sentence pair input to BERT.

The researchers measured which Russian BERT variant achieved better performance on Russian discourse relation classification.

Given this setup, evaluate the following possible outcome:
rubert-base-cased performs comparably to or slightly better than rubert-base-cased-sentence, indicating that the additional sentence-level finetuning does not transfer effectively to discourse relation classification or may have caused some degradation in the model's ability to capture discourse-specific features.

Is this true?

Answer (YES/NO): NO